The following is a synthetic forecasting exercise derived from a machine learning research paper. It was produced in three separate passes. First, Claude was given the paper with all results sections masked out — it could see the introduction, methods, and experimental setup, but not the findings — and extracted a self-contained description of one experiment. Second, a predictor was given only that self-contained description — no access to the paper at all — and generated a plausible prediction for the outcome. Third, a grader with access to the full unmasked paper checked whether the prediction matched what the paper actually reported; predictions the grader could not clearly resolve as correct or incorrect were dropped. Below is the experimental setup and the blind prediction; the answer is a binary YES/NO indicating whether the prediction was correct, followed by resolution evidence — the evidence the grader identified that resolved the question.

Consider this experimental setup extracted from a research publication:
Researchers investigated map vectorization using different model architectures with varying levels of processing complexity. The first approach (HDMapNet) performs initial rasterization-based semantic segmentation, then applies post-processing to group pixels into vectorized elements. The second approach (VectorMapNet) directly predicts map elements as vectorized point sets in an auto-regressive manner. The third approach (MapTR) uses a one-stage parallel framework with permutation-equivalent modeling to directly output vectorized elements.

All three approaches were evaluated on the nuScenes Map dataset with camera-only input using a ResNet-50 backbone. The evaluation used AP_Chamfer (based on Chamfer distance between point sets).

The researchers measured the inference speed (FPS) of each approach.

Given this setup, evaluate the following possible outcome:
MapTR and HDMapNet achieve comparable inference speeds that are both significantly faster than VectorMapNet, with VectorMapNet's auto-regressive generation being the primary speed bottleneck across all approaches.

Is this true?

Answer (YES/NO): NO